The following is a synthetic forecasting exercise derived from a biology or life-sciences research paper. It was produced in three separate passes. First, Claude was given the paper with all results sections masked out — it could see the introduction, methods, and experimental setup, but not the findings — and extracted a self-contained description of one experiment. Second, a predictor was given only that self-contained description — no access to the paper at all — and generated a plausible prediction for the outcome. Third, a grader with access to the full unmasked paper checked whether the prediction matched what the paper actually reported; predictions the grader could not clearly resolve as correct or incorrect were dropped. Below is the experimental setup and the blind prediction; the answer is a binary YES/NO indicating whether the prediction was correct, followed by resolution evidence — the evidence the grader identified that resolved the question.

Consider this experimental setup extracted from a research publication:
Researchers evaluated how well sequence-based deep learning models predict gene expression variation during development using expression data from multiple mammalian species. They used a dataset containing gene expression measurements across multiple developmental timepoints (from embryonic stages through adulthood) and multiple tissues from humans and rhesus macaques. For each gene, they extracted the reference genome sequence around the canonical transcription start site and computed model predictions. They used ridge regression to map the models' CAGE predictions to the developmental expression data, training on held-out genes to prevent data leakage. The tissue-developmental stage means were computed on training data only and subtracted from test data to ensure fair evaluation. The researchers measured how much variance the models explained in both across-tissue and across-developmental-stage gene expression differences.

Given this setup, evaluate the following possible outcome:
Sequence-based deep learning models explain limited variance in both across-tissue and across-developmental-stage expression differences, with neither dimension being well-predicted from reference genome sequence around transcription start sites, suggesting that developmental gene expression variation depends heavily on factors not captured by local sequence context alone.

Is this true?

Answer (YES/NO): NO